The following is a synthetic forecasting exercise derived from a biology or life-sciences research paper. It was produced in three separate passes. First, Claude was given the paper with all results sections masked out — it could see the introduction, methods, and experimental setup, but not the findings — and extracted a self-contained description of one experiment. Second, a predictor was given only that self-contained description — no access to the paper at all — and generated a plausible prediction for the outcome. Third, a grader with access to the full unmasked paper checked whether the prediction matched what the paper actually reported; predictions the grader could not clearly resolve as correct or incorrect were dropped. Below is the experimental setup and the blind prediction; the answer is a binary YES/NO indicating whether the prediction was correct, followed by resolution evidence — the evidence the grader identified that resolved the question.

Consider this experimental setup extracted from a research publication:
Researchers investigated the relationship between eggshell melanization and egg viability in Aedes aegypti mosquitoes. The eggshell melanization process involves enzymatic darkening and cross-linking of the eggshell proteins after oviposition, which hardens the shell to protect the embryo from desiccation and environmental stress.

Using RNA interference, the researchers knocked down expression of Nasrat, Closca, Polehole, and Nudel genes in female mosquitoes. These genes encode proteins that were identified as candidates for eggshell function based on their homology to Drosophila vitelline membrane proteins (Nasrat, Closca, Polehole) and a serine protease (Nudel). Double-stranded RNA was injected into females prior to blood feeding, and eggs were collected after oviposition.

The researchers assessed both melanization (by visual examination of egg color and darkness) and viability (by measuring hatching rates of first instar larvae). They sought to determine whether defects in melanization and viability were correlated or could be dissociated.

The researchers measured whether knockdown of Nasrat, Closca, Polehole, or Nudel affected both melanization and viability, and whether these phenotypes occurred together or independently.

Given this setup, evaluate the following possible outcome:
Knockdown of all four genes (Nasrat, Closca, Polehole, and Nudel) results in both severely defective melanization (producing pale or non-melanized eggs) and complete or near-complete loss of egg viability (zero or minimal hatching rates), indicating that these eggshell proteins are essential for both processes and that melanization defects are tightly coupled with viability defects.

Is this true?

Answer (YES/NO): NO